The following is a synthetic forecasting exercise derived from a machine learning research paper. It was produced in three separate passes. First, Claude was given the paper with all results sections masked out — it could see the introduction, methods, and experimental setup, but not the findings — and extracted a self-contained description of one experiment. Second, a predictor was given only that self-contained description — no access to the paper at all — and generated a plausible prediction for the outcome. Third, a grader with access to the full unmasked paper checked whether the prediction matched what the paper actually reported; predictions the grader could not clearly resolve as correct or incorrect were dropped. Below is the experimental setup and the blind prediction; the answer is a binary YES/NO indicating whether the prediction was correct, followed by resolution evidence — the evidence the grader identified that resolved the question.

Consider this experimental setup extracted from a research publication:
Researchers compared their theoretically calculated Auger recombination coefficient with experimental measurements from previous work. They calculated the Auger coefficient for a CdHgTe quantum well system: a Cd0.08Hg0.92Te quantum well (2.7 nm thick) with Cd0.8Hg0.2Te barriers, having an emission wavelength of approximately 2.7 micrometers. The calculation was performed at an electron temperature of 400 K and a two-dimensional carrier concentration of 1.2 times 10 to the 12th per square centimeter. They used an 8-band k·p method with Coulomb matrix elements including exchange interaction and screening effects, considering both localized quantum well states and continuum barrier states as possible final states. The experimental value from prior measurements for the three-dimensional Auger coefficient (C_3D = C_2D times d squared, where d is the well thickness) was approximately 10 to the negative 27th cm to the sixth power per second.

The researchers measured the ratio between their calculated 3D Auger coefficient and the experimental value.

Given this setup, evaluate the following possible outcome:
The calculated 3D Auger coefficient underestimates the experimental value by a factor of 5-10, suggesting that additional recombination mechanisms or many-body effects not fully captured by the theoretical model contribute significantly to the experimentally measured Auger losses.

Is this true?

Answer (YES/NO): NO